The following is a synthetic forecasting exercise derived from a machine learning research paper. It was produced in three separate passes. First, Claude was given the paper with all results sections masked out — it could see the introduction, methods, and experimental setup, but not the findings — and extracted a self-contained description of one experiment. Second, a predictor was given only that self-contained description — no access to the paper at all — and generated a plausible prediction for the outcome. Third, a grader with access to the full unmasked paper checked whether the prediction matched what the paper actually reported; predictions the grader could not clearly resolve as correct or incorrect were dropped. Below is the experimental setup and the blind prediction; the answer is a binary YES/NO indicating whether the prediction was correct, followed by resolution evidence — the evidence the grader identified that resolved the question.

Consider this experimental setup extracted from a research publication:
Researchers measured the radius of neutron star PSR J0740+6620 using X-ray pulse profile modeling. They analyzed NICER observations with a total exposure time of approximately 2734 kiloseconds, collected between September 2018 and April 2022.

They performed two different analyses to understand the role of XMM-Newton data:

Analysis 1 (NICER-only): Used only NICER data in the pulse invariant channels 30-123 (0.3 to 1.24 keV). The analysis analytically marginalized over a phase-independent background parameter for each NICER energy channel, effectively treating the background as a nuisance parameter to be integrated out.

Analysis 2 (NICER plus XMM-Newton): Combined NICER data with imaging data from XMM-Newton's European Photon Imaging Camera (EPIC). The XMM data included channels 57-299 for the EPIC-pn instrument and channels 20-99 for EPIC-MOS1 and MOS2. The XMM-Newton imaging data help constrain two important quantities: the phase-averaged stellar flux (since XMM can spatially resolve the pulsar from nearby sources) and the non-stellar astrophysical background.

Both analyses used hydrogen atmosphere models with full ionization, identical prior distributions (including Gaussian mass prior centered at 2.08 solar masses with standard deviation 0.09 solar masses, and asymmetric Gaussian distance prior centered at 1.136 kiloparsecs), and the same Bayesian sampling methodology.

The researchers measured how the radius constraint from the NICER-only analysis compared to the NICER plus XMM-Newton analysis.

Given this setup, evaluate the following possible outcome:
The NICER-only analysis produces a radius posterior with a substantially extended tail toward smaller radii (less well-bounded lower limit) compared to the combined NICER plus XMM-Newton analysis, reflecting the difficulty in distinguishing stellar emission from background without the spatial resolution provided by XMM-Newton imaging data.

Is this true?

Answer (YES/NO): NO